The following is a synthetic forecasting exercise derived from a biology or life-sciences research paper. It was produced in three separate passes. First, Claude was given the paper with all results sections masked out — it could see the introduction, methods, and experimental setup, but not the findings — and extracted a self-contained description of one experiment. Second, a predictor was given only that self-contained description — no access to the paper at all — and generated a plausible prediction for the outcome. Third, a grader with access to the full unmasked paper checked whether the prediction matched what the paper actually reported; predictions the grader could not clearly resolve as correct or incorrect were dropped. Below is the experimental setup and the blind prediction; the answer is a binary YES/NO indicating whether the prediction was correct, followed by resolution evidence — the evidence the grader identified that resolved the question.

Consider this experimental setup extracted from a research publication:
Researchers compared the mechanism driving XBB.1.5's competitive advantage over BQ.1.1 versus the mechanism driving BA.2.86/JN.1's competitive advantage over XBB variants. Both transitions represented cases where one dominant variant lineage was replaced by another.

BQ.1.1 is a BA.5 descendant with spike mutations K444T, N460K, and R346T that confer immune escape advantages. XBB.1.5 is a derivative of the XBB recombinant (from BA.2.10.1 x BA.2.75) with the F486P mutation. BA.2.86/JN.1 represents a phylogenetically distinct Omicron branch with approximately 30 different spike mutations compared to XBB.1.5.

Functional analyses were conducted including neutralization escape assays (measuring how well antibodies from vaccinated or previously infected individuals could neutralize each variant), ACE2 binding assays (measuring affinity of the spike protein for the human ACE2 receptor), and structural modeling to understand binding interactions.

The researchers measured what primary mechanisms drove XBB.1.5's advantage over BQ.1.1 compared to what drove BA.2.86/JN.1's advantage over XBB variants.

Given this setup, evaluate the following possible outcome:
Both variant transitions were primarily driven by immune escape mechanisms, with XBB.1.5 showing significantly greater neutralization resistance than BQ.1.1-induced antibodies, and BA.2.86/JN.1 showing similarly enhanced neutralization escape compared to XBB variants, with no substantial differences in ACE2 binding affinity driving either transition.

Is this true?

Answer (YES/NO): NO